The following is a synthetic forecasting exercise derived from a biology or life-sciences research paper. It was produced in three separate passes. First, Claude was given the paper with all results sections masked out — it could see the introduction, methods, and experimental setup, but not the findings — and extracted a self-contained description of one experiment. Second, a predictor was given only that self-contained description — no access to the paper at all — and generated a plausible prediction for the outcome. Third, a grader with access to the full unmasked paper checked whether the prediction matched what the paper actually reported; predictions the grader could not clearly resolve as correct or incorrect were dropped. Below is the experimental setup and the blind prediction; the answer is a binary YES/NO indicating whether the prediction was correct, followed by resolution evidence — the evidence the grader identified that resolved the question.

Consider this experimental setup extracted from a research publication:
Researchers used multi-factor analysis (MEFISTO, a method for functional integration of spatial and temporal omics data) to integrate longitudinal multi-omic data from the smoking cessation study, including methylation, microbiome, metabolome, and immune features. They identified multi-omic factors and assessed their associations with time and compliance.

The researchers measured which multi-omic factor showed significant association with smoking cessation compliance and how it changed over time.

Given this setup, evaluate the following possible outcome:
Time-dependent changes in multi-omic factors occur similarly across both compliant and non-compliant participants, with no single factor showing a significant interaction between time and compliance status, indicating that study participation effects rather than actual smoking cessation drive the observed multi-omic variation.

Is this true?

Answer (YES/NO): NO